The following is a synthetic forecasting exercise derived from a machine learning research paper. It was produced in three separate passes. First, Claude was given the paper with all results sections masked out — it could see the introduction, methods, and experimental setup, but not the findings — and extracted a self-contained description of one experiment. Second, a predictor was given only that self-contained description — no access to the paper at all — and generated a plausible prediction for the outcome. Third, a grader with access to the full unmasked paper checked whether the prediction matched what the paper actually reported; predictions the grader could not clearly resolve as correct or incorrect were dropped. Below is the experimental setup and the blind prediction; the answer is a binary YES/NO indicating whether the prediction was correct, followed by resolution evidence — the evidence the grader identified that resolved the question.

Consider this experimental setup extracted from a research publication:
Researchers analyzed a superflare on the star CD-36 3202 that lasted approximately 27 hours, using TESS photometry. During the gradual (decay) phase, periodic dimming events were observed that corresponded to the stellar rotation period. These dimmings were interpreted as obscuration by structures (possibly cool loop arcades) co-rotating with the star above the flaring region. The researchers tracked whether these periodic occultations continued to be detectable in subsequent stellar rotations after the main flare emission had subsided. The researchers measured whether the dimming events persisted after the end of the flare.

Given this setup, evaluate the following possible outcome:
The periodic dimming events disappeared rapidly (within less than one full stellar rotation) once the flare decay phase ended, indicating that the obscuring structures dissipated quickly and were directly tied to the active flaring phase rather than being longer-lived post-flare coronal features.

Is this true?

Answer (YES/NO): YES